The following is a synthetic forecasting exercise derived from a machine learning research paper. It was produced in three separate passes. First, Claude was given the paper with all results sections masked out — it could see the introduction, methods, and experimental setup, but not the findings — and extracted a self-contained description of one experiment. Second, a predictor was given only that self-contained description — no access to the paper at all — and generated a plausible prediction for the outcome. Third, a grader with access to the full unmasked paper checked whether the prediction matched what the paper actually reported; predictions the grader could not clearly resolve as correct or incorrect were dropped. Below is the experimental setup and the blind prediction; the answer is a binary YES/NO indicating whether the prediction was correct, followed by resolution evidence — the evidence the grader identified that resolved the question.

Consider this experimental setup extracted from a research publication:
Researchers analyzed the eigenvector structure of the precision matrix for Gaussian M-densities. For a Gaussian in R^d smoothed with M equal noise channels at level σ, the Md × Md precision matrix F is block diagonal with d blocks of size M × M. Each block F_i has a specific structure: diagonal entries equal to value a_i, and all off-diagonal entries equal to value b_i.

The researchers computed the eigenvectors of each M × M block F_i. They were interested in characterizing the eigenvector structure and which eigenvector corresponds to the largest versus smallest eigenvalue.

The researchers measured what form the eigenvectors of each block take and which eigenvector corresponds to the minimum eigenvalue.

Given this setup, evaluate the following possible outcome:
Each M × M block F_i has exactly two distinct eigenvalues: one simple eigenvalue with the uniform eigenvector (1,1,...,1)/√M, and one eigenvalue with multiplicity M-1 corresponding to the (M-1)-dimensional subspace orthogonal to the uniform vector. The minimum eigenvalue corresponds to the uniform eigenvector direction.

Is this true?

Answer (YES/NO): YES